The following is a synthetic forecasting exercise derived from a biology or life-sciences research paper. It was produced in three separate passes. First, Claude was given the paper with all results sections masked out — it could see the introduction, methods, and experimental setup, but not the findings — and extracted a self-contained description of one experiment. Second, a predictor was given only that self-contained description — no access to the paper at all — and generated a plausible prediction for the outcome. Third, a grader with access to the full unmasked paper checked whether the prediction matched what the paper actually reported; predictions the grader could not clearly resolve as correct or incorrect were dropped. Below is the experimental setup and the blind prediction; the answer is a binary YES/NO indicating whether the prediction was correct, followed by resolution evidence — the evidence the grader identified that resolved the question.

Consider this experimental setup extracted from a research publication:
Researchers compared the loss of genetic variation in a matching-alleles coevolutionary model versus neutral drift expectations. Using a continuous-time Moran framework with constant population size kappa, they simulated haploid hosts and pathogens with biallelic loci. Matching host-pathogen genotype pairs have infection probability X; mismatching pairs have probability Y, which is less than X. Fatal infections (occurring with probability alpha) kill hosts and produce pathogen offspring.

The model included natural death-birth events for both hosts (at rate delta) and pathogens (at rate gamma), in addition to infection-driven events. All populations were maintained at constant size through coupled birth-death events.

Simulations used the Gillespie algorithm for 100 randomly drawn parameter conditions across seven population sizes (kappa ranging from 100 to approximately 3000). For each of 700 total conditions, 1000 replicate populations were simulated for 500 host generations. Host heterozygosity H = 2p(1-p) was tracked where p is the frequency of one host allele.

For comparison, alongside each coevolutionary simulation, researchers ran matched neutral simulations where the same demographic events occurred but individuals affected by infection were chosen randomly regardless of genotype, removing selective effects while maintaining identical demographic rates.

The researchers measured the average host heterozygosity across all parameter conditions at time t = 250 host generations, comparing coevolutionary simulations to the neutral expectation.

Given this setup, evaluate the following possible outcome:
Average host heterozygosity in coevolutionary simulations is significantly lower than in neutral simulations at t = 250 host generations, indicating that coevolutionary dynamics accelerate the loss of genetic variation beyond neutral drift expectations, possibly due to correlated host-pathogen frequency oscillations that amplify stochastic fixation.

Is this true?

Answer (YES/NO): NO